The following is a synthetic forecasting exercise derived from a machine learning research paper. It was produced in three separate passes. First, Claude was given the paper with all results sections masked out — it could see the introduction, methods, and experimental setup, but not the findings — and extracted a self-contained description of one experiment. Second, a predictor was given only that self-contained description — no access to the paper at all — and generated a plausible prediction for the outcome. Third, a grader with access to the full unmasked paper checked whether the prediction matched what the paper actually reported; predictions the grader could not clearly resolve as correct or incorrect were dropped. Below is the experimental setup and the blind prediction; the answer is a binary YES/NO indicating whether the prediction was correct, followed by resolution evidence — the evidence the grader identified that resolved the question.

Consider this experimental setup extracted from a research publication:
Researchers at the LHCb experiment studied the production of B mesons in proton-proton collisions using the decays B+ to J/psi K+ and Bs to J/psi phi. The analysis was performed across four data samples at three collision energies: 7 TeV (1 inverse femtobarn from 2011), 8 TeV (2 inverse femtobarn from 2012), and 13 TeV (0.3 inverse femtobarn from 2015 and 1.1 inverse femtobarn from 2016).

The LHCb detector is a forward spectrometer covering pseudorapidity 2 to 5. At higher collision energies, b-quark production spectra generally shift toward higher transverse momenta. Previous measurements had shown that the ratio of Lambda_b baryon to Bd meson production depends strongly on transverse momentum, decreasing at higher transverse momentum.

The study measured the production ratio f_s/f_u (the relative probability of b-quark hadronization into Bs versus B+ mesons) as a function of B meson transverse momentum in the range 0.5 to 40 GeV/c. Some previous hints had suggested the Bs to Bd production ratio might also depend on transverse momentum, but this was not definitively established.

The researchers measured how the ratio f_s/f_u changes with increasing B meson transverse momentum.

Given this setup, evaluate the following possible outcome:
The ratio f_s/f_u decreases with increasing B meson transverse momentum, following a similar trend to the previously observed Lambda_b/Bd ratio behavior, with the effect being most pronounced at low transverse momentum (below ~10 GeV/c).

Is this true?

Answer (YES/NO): NO